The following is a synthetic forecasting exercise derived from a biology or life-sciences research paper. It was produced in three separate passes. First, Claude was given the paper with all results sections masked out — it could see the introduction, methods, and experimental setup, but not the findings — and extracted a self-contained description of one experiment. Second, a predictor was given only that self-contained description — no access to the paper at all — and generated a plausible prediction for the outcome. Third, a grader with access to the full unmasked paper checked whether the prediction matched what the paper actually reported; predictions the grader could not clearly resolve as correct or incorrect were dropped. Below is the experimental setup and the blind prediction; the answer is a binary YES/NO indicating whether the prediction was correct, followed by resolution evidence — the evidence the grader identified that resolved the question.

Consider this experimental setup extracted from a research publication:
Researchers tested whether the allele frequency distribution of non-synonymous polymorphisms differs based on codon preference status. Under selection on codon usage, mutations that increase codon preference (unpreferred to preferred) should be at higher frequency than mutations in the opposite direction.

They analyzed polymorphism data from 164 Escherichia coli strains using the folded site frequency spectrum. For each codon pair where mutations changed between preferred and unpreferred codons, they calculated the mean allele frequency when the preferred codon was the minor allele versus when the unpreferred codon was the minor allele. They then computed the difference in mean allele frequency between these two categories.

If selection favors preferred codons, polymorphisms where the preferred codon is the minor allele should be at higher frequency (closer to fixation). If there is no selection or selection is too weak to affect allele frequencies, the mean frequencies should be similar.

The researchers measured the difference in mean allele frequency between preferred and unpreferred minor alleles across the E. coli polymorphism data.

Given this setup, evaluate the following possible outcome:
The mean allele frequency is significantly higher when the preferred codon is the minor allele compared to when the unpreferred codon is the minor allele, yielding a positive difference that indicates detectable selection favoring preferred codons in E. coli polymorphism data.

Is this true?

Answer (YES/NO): NO